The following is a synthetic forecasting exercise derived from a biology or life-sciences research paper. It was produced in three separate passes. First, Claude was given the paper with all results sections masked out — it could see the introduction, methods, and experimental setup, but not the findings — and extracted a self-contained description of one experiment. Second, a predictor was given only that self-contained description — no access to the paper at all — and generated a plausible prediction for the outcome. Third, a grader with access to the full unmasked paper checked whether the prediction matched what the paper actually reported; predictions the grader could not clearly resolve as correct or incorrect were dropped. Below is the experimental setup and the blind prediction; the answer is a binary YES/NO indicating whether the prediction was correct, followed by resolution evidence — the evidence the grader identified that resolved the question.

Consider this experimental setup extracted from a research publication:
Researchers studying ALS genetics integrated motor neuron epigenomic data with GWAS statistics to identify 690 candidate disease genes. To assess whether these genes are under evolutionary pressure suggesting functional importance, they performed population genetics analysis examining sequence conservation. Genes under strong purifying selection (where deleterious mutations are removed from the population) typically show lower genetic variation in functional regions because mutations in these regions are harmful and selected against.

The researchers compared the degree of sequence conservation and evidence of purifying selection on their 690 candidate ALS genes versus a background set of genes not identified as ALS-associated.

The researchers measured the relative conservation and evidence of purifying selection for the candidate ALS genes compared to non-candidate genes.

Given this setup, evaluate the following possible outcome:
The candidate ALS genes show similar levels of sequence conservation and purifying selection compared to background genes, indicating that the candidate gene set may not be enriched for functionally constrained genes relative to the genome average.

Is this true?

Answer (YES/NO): NO